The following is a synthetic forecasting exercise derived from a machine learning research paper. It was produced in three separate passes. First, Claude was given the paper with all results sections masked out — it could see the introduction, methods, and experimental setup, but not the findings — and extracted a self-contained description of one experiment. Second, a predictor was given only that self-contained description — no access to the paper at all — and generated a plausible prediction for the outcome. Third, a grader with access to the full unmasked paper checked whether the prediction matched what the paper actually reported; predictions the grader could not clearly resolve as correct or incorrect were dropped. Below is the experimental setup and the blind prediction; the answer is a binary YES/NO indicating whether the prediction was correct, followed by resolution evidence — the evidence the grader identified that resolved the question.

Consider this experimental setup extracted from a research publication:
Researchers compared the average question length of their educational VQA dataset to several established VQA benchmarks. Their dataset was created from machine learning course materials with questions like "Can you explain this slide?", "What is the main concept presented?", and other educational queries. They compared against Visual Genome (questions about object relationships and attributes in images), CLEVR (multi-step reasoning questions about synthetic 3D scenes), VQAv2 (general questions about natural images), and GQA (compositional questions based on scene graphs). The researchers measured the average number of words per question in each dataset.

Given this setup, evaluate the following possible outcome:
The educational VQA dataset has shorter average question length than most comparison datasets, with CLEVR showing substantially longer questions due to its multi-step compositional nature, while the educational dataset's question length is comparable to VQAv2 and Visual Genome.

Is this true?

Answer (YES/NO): NO